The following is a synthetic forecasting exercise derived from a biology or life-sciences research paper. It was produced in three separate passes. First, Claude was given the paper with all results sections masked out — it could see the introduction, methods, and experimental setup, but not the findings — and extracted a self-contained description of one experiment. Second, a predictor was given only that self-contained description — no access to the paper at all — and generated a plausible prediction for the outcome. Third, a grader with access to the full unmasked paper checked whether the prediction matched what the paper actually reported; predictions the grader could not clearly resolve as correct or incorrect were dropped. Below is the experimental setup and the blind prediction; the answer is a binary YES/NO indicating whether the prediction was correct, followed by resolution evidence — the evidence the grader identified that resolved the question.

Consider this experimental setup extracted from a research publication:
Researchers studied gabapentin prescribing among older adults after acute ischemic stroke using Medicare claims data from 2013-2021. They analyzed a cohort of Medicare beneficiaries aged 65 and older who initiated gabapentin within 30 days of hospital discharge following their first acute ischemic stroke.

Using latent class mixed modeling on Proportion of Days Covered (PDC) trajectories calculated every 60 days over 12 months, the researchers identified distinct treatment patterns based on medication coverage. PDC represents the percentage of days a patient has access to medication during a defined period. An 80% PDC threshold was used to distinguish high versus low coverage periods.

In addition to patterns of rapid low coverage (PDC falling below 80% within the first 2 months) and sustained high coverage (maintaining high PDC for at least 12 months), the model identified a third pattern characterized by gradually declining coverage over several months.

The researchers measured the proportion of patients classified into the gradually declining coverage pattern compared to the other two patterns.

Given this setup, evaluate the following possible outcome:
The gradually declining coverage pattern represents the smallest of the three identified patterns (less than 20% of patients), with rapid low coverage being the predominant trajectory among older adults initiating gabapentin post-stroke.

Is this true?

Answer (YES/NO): NO